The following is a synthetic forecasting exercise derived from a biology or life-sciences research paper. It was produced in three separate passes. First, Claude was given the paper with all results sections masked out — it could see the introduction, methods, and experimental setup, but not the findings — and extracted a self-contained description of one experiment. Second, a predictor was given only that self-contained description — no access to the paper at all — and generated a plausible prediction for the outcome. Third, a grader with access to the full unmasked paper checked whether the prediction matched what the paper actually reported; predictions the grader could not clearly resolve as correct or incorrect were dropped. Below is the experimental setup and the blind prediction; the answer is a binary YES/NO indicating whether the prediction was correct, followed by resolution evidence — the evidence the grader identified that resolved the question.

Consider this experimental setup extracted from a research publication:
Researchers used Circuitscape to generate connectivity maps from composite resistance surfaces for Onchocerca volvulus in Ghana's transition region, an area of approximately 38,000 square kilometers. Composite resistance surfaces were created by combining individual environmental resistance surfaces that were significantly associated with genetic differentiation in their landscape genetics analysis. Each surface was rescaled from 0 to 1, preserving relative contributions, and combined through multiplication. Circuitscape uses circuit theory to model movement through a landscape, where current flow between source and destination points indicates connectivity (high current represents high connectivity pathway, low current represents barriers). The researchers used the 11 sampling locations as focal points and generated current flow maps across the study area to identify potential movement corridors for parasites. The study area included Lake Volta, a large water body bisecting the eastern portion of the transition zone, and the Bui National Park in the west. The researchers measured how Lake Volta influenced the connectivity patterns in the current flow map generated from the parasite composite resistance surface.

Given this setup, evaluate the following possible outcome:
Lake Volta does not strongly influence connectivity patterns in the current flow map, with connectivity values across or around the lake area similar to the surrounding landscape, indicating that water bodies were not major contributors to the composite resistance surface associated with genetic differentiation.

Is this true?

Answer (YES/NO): NO